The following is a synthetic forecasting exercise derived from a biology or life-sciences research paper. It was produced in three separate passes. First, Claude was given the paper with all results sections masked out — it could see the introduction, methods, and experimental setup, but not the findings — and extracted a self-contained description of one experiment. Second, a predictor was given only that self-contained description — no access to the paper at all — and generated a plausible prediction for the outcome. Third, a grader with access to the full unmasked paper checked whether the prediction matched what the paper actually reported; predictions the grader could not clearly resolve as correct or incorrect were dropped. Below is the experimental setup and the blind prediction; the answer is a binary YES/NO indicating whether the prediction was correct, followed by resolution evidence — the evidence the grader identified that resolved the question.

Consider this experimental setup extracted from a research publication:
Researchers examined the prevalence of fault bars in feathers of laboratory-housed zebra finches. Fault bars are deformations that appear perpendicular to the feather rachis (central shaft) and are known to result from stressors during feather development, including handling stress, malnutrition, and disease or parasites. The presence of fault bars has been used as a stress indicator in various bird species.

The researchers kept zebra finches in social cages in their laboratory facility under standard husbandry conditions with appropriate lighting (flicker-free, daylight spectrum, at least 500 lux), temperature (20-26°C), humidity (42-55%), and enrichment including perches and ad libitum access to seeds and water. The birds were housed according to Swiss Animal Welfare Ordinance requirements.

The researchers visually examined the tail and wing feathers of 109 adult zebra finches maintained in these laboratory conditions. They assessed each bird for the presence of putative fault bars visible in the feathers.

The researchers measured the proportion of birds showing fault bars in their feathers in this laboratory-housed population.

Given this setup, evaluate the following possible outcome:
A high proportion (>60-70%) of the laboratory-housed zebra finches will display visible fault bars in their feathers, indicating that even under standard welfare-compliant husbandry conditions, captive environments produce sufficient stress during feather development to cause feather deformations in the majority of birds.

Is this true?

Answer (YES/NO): NO